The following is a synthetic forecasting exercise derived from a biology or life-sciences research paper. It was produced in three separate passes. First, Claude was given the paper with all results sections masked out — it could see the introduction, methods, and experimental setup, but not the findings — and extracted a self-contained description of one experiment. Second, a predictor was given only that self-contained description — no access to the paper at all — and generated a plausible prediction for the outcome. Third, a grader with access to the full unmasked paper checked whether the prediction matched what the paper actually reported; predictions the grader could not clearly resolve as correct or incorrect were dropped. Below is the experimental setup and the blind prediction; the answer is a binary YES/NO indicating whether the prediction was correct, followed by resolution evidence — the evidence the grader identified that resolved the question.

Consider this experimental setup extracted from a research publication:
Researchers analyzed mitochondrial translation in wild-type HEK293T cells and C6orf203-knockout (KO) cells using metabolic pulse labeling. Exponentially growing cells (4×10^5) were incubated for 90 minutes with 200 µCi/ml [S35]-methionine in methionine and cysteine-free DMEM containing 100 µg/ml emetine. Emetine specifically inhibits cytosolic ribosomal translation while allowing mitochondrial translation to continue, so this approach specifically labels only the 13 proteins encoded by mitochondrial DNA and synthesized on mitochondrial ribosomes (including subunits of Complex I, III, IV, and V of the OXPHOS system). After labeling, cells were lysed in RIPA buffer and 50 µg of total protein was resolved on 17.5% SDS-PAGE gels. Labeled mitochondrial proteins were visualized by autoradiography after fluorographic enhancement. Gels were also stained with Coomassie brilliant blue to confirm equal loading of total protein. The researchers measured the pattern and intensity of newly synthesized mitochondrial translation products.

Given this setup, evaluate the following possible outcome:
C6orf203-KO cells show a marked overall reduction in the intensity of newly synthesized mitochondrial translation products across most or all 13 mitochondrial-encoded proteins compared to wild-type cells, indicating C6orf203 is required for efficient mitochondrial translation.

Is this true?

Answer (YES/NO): YES